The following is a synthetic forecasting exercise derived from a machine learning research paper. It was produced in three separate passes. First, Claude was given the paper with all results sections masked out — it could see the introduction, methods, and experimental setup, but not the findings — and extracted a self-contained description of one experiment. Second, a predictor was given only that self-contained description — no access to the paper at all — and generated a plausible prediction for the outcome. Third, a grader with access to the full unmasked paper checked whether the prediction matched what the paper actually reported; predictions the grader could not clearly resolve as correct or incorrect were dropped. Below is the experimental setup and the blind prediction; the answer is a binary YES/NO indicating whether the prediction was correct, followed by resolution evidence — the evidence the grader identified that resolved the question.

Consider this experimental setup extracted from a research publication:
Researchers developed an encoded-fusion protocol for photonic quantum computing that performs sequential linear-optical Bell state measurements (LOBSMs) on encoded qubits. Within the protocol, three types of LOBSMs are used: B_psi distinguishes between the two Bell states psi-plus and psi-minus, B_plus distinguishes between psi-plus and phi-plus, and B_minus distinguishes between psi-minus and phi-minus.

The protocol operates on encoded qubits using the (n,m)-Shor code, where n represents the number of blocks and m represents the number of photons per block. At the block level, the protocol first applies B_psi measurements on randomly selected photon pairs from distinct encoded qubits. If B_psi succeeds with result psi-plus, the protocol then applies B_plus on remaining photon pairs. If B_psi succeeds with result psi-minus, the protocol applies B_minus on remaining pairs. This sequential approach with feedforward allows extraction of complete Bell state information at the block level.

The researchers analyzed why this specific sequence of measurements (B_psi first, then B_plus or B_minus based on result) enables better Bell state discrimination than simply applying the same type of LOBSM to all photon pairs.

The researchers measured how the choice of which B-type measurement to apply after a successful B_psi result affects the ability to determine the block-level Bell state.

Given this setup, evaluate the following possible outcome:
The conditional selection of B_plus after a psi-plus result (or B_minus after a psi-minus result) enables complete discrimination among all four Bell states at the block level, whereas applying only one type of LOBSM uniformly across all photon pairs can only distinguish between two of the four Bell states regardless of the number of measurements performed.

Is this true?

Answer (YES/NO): YES